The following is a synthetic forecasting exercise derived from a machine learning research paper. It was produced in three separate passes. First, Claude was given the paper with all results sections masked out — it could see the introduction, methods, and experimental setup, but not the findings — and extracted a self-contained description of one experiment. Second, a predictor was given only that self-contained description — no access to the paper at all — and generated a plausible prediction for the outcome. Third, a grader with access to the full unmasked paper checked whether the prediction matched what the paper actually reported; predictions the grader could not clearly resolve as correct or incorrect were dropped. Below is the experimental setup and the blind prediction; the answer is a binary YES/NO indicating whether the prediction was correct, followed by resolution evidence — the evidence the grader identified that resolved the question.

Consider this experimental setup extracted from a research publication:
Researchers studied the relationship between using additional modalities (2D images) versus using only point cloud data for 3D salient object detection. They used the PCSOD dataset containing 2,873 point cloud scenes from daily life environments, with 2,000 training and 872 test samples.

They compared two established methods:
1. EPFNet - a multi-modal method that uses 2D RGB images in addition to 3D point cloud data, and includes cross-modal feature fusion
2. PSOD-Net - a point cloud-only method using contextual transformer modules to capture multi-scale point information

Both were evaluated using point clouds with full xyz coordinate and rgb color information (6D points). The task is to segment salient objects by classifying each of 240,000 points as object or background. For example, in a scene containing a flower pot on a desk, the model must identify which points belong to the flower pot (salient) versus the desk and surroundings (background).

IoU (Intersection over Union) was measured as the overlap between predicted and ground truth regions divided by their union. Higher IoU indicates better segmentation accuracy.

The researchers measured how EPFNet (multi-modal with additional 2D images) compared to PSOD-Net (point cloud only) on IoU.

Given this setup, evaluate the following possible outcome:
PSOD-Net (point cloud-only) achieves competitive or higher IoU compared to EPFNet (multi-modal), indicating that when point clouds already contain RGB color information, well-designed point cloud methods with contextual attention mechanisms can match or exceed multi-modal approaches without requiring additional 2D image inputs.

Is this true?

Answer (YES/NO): NO